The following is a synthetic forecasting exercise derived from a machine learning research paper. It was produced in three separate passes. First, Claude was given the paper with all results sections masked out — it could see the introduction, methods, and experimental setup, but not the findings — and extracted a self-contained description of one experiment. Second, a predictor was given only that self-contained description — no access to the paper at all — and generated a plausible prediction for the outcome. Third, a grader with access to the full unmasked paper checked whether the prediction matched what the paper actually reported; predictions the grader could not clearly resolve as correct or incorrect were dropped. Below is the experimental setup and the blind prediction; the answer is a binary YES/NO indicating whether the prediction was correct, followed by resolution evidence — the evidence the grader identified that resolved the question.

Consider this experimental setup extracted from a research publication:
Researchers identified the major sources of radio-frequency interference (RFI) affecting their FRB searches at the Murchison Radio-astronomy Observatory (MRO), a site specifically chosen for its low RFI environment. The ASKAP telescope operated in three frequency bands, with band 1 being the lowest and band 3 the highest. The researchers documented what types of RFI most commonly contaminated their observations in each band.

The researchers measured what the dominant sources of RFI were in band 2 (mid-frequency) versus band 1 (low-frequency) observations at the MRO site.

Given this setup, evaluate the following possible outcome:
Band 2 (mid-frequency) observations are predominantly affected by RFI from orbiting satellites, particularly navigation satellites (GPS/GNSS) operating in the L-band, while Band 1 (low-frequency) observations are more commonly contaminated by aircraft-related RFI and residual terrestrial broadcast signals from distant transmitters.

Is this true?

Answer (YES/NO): NO